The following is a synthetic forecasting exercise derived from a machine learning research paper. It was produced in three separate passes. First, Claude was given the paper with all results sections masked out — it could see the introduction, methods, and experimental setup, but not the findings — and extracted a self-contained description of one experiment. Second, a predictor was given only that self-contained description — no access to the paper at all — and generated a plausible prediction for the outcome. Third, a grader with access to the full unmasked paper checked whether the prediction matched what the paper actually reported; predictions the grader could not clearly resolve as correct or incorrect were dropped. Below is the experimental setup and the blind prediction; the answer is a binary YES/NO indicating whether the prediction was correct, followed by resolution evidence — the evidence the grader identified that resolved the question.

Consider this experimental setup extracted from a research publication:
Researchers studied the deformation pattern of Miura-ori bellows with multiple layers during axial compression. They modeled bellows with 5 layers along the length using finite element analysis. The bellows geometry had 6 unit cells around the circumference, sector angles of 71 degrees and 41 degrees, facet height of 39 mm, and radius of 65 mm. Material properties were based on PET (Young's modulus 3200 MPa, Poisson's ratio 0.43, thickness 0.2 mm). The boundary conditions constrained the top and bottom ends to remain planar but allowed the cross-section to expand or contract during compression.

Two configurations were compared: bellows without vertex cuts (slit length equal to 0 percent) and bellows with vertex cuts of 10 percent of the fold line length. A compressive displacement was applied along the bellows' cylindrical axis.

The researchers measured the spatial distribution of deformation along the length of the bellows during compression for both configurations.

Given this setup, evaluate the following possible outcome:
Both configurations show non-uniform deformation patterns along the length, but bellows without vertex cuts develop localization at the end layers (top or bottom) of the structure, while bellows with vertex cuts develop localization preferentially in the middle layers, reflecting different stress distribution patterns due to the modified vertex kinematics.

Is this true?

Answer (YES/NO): NO